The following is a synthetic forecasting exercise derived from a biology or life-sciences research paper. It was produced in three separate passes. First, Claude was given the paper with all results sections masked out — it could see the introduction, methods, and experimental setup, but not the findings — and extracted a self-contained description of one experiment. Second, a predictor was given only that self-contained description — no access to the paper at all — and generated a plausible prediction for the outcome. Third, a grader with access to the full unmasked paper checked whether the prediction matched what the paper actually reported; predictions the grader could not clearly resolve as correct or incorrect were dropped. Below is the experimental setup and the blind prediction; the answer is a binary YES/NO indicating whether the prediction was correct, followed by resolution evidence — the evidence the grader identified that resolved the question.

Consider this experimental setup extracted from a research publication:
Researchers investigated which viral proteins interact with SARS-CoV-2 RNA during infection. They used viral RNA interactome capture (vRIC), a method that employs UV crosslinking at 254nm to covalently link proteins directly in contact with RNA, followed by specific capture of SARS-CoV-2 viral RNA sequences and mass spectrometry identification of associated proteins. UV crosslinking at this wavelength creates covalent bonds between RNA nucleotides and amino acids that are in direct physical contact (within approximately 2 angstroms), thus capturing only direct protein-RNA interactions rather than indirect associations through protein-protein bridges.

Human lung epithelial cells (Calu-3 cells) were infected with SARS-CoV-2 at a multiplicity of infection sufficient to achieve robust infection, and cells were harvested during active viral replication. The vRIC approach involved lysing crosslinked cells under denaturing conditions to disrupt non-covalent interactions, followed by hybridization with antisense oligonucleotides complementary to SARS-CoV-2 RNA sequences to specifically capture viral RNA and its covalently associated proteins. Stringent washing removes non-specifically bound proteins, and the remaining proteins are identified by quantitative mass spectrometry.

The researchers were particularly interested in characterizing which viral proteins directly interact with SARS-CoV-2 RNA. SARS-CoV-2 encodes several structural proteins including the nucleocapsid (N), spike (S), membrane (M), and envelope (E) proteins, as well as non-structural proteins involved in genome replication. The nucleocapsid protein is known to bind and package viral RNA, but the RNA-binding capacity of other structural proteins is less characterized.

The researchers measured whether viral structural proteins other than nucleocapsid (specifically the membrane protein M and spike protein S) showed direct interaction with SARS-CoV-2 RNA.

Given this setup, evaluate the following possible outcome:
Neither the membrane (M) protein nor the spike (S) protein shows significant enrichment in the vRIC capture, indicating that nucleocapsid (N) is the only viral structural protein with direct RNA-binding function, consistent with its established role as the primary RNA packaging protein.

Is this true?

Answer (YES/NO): NO